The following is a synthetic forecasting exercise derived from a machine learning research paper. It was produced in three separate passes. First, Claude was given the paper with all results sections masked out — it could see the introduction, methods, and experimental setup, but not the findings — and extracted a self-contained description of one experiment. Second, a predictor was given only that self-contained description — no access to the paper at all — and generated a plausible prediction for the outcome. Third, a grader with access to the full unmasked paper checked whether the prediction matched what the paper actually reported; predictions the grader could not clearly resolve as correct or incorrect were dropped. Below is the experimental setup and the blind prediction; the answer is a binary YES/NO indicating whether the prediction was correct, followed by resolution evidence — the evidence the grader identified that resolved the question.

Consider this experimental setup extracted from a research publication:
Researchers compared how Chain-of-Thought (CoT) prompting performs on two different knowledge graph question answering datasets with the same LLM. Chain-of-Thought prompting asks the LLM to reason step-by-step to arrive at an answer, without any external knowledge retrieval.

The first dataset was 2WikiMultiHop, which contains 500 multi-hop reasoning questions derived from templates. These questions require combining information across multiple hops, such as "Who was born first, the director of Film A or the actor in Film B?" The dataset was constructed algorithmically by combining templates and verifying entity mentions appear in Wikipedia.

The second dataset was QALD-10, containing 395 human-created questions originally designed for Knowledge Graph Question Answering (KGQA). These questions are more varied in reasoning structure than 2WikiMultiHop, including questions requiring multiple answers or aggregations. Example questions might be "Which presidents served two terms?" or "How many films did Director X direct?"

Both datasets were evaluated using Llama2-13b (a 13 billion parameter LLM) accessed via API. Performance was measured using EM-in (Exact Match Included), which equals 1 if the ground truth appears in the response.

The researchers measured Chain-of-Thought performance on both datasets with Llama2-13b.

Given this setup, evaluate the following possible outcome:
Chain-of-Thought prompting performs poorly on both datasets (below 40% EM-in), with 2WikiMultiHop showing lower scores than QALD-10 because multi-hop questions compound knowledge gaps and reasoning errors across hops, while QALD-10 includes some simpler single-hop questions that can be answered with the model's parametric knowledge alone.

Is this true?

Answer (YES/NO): NO